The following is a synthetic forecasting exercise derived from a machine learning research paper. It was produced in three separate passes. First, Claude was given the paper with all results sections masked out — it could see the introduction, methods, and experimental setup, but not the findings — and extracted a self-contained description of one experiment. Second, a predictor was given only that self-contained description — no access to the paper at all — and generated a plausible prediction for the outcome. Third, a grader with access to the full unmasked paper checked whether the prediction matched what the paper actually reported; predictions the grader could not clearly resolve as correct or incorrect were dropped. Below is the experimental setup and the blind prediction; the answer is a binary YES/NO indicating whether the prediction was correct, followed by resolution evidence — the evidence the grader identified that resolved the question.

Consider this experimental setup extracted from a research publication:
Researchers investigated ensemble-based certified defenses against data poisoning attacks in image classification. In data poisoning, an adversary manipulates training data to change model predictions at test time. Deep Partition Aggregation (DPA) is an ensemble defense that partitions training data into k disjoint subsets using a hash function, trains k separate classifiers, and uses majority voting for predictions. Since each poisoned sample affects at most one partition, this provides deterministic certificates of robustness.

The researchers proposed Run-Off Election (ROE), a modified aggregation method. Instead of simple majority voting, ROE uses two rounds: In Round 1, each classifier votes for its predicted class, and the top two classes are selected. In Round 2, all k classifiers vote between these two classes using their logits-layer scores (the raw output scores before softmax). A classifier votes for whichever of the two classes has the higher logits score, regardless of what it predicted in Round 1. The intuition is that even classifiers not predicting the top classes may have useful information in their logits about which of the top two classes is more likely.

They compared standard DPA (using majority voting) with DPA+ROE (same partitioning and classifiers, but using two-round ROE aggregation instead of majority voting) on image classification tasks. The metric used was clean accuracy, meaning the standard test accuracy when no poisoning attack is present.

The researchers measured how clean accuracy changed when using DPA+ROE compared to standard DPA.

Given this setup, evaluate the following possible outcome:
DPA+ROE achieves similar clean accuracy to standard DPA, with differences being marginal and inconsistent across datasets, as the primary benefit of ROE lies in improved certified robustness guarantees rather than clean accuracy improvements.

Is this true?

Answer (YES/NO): NO